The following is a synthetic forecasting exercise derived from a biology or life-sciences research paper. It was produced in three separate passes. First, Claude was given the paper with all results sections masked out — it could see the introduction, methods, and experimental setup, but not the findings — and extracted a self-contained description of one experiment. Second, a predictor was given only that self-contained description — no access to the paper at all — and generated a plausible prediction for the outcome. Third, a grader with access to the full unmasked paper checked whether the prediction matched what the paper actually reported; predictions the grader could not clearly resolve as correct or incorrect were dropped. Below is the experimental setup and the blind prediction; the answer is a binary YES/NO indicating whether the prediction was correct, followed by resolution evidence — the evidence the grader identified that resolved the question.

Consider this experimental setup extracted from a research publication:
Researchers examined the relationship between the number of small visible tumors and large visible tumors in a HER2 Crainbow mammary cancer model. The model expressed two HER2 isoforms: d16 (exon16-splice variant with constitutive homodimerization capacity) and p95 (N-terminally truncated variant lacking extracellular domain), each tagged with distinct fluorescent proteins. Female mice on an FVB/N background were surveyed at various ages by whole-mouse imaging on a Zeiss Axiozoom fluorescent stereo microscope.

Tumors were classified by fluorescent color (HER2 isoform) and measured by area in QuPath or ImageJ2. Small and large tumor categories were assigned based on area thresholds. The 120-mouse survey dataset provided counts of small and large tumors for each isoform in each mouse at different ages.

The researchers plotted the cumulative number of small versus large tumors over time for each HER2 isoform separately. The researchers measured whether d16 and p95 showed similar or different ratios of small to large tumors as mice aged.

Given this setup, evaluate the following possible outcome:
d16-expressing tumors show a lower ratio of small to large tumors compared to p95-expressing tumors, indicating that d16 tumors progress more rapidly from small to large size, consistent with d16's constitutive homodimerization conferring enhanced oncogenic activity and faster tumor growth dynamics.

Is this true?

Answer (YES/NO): NO